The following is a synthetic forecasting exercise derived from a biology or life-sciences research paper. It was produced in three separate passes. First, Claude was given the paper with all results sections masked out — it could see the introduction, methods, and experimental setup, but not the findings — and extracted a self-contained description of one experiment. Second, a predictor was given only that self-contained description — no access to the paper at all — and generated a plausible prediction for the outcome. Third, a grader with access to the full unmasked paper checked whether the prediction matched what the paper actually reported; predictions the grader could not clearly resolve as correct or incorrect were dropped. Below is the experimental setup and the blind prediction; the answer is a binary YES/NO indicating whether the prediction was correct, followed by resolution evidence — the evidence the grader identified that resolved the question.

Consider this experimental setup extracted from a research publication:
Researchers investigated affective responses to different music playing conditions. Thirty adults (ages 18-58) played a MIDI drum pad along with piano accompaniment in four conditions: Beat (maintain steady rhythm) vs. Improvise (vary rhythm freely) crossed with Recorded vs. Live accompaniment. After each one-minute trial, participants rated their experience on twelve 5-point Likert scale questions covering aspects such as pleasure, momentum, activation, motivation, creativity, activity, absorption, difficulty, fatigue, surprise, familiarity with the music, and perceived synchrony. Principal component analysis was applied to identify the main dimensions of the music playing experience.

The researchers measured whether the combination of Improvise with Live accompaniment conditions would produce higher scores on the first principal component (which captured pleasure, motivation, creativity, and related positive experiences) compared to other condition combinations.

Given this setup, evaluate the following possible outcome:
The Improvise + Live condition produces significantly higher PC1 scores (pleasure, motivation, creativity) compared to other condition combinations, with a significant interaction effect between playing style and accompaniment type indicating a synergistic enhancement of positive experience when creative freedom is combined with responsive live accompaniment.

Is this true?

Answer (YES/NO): YES